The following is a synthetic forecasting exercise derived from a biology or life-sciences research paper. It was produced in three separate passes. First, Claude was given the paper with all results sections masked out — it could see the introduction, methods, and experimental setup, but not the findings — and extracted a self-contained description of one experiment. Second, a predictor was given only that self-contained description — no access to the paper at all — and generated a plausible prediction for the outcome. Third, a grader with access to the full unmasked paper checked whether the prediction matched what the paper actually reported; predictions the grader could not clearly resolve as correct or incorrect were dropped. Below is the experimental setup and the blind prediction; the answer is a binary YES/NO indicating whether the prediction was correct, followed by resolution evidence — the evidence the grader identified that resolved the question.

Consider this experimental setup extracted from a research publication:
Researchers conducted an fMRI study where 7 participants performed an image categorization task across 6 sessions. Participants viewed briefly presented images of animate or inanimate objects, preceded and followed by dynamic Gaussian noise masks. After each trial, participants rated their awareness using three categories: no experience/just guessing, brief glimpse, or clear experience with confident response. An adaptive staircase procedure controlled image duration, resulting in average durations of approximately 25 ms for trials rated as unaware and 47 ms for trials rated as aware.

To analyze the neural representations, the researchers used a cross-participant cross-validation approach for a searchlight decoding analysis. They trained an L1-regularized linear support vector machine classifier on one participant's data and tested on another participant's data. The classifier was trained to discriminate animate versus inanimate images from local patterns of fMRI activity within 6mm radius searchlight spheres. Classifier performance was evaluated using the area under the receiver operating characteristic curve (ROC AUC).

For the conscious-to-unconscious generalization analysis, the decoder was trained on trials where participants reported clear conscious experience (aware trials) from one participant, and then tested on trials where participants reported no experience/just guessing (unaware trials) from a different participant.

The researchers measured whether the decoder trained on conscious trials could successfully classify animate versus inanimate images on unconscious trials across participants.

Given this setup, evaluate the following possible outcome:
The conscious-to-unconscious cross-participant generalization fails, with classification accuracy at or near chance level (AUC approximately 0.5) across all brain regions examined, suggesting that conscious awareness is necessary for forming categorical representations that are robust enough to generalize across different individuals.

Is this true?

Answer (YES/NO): NO